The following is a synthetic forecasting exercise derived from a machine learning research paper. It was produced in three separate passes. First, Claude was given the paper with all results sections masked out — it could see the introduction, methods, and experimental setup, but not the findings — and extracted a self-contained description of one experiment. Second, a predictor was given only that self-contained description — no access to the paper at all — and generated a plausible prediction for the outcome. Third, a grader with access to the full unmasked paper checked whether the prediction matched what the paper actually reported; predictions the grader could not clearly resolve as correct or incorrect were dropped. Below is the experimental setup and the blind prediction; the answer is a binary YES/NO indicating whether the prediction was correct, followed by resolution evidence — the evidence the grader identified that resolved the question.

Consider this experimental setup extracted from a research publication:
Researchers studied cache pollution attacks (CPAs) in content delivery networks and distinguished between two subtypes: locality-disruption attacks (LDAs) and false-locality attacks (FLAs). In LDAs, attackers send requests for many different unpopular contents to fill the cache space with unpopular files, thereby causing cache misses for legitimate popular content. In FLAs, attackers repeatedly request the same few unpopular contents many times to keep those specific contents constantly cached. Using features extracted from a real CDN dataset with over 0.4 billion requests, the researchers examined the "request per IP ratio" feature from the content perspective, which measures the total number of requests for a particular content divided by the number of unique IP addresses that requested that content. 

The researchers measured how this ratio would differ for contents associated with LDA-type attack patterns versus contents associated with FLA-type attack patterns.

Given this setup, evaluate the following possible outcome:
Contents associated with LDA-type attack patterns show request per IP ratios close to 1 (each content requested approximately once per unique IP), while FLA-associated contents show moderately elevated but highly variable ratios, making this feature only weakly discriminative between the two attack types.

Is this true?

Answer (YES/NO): NO